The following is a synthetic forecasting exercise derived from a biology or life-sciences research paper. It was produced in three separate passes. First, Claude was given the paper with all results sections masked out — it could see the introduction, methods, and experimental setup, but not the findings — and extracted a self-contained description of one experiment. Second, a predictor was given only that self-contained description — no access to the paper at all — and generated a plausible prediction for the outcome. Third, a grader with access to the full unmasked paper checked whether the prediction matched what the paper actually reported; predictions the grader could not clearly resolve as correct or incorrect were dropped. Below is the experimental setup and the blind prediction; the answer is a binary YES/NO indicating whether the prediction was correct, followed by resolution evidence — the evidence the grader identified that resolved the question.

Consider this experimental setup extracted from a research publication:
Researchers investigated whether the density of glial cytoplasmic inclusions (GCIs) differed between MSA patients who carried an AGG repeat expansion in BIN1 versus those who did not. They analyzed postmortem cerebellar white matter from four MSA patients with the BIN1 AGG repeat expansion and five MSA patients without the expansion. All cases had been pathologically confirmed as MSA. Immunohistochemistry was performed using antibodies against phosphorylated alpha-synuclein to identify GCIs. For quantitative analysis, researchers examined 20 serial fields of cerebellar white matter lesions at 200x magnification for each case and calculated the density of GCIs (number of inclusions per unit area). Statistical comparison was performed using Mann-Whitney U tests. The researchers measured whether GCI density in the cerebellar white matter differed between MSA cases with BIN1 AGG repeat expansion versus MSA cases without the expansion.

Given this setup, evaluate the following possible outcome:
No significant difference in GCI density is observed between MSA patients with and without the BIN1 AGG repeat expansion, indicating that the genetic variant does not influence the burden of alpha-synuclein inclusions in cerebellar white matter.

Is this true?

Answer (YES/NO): YES